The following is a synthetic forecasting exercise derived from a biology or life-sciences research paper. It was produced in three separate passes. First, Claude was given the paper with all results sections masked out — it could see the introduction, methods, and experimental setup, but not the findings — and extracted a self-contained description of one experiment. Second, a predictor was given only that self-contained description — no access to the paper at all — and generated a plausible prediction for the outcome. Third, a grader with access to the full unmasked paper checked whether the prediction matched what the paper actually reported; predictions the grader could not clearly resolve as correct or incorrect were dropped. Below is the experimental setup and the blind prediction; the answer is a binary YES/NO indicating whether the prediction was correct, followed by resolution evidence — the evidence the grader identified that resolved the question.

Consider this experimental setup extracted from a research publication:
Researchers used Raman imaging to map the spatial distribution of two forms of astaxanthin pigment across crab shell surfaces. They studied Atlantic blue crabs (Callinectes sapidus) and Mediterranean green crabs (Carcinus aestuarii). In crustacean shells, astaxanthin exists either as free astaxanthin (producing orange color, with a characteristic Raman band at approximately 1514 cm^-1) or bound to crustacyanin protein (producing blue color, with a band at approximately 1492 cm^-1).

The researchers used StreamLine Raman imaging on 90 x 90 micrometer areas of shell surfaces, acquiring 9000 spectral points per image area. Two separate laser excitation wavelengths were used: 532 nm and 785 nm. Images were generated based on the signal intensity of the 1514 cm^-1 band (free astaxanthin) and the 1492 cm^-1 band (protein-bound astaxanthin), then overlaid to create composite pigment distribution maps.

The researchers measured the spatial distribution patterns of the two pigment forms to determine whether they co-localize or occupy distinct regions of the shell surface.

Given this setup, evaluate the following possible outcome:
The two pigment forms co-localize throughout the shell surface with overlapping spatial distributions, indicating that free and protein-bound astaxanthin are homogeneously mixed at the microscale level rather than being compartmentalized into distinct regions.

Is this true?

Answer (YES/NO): NO